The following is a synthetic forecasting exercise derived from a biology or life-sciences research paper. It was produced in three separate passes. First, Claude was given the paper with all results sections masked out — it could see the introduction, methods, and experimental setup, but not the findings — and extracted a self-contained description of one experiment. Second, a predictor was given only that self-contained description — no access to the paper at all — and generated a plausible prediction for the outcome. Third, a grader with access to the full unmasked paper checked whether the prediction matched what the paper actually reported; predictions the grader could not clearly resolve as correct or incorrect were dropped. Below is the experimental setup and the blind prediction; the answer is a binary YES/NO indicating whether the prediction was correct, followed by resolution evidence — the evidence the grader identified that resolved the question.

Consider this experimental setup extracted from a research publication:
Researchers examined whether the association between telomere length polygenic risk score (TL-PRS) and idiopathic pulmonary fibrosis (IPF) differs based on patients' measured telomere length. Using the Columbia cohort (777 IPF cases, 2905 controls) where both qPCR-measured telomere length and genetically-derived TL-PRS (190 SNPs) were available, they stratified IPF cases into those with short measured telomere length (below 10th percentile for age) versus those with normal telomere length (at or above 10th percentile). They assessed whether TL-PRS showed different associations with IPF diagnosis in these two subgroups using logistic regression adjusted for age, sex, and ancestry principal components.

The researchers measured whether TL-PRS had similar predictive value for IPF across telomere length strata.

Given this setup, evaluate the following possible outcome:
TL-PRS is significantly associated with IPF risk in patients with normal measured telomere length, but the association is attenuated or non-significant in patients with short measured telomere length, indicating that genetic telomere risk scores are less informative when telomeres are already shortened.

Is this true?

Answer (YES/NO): NO